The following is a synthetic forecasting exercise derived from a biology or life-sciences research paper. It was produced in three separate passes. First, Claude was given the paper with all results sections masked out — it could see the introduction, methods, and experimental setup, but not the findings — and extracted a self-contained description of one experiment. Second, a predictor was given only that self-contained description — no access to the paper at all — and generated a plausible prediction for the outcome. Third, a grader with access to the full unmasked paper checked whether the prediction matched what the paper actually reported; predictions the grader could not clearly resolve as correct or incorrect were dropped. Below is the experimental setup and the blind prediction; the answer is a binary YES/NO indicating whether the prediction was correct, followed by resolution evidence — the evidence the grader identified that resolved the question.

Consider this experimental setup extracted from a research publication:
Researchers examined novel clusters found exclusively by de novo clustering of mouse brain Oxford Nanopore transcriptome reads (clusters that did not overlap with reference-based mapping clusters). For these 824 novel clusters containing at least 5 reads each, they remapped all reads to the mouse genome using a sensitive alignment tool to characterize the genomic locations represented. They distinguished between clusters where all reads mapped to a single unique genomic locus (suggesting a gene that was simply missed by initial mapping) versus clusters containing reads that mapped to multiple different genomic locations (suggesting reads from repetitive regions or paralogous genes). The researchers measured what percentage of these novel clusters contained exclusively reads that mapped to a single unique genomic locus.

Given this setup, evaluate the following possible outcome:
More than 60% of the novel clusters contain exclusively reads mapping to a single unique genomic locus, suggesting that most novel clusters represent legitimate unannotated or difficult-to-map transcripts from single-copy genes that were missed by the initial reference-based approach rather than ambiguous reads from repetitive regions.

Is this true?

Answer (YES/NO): NO